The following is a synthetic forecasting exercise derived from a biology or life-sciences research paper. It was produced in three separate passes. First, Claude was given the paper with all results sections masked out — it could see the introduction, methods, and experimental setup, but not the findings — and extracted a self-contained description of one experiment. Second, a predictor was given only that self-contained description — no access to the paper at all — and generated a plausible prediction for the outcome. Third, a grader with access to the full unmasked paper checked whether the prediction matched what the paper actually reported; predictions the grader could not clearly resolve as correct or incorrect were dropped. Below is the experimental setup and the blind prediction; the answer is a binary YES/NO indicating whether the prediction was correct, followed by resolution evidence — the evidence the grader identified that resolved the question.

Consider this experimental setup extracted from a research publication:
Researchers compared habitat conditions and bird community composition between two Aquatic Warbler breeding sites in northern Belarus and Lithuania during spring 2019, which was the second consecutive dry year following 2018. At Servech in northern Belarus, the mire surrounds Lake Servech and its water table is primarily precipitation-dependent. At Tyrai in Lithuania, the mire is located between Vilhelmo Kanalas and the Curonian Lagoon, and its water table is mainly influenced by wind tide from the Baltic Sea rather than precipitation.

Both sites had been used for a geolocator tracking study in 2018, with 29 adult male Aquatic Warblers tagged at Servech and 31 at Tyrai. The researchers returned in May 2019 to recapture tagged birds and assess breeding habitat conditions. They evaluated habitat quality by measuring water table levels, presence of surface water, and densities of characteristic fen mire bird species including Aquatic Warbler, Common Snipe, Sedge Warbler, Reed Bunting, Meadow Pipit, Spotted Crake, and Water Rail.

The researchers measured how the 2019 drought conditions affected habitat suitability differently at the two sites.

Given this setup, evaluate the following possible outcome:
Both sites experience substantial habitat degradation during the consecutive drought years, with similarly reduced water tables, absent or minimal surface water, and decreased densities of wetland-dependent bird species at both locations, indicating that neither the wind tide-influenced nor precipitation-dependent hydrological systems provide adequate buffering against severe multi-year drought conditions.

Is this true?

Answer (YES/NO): NO